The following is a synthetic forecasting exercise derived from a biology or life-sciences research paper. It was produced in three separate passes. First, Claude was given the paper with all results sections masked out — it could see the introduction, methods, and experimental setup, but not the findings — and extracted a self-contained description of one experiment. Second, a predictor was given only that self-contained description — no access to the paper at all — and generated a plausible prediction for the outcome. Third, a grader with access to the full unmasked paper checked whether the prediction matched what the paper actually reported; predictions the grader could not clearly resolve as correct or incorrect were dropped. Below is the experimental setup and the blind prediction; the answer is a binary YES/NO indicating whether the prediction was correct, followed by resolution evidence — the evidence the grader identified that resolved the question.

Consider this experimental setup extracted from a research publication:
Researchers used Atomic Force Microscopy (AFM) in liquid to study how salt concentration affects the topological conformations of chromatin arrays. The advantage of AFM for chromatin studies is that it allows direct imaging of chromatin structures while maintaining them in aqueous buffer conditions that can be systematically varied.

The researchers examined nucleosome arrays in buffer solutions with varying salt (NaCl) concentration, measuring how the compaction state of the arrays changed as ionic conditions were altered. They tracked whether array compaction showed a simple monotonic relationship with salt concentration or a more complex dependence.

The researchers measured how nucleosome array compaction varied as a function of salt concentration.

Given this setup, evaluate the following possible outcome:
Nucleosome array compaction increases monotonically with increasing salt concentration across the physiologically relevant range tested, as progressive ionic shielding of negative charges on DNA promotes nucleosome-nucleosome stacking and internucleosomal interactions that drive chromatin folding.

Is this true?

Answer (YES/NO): NO